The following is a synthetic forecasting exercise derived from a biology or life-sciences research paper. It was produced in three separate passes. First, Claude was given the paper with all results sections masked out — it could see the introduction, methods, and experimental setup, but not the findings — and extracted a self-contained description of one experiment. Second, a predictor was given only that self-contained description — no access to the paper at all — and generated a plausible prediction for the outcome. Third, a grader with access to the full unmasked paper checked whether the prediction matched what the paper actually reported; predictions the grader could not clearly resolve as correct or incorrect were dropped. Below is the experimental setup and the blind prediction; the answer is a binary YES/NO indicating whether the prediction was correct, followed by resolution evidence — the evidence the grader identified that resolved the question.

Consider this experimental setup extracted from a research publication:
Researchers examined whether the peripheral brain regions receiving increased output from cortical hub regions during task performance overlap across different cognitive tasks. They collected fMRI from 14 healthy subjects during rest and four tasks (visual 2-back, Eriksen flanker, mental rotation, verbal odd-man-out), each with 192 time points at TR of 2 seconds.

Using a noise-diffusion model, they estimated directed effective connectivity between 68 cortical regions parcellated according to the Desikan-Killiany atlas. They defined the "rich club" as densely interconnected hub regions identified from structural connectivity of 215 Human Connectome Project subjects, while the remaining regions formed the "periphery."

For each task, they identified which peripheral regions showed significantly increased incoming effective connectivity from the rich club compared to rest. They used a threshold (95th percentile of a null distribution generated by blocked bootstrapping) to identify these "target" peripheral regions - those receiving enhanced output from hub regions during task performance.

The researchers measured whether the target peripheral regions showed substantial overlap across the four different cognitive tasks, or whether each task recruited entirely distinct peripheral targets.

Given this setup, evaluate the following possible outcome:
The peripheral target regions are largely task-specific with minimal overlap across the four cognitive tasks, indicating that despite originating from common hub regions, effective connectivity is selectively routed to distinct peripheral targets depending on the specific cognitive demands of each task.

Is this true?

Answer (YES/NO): NO